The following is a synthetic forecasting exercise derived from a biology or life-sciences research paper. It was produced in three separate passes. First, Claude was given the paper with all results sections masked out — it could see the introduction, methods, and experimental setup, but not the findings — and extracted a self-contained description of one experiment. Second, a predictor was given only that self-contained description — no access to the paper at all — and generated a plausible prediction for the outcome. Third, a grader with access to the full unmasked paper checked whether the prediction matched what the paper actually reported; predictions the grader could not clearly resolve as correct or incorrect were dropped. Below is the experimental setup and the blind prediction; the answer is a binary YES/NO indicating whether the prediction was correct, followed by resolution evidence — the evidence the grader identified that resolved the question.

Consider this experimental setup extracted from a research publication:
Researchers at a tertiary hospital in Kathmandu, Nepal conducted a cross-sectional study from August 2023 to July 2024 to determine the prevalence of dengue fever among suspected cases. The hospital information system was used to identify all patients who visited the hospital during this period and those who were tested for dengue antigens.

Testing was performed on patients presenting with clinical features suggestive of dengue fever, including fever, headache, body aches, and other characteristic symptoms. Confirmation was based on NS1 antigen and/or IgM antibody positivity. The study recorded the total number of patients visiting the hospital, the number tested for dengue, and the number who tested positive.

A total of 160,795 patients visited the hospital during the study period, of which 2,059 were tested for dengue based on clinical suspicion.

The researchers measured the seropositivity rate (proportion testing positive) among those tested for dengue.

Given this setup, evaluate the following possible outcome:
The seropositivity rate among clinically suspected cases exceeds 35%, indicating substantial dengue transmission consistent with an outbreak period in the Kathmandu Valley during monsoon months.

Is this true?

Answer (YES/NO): NO